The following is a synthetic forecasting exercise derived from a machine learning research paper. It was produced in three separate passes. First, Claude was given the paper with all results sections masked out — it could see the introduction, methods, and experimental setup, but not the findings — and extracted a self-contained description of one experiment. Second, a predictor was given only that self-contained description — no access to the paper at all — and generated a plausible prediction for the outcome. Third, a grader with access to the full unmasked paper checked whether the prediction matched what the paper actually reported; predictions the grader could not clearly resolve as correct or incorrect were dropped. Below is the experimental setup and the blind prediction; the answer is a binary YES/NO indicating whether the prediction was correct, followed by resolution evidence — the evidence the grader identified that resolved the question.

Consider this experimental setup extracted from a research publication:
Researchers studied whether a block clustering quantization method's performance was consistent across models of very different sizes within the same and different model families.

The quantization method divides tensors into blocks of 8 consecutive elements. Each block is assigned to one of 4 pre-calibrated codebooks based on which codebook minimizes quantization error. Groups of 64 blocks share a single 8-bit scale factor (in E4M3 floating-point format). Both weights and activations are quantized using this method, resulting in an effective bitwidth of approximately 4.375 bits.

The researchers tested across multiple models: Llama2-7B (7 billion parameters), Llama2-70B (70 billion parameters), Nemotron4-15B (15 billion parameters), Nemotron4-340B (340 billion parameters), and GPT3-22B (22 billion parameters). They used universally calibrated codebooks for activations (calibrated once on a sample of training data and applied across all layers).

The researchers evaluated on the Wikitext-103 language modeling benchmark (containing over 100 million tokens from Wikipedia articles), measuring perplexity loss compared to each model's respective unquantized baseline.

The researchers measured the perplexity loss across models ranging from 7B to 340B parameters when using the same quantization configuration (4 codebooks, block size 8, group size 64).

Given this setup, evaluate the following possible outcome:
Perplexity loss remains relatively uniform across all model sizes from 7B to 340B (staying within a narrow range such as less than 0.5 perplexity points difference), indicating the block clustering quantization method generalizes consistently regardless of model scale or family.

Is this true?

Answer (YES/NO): YES